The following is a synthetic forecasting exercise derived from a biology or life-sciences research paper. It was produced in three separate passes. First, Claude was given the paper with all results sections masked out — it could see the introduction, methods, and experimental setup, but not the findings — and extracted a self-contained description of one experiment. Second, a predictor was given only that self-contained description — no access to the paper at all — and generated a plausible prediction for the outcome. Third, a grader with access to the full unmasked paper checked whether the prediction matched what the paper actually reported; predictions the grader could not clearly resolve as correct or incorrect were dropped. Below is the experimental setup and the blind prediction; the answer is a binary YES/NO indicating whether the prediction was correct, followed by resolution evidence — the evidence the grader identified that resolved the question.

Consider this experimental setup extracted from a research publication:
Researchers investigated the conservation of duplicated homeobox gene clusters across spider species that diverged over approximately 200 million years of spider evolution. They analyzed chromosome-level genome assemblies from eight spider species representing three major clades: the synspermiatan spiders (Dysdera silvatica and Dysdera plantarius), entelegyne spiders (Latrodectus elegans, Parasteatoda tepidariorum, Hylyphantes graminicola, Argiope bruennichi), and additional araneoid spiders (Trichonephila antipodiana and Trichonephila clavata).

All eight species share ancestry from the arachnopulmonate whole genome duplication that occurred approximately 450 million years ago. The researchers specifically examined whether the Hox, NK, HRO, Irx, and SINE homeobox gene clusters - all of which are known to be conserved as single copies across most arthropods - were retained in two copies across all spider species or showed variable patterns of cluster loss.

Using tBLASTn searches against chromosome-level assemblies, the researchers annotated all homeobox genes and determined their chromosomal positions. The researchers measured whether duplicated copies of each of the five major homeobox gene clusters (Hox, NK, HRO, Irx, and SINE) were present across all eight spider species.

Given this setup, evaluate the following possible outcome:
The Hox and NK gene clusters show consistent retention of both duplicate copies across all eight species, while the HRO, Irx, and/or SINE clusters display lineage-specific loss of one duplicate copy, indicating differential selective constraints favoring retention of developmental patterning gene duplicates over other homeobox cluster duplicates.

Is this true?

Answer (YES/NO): YES